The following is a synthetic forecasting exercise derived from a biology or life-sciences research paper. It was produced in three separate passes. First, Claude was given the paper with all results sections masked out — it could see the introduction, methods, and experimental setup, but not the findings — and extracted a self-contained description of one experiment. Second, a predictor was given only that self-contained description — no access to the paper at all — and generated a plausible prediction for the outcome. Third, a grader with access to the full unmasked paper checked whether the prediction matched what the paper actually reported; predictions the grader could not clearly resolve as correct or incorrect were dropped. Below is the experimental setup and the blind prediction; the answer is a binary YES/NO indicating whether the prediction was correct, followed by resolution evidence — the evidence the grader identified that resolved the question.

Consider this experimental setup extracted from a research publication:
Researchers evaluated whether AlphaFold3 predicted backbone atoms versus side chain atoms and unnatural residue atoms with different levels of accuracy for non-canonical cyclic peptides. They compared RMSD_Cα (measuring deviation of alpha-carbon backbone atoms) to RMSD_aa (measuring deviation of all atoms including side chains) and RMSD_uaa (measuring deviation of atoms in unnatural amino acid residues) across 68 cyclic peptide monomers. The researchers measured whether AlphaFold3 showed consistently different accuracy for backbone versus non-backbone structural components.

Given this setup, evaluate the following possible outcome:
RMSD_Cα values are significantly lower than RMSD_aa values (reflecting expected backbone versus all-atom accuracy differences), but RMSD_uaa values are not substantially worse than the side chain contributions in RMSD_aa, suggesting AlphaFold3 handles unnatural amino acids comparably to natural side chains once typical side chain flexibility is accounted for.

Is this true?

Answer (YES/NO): YES